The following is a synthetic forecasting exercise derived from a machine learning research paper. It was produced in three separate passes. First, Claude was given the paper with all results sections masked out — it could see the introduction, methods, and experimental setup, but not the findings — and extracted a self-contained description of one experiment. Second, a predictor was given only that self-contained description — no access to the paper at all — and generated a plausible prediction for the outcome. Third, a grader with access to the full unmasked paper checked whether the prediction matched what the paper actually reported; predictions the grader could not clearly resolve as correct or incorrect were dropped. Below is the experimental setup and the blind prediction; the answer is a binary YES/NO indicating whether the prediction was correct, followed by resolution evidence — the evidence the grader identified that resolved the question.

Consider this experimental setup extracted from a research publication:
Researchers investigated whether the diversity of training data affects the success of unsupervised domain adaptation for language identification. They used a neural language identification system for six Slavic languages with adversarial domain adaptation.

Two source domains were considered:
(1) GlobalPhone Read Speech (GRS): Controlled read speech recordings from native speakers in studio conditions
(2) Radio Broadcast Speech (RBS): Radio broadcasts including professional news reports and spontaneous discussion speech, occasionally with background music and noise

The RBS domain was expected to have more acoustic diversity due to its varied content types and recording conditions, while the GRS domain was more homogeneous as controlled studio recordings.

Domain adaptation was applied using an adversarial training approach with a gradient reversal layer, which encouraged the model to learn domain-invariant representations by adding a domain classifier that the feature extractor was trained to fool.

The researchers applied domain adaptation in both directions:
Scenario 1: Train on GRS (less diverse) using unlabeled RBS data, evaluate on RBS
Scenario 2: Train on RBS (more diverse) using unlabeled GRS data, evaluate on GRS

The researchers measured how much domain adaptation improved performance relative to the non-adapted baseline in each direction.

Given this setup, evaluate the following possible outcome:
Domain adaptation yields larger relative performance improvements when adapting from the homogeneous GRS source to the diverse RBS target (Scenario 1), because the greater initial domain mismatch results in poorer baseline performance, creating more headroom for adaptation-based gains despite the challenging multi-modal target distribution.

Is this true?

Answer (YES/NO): NO